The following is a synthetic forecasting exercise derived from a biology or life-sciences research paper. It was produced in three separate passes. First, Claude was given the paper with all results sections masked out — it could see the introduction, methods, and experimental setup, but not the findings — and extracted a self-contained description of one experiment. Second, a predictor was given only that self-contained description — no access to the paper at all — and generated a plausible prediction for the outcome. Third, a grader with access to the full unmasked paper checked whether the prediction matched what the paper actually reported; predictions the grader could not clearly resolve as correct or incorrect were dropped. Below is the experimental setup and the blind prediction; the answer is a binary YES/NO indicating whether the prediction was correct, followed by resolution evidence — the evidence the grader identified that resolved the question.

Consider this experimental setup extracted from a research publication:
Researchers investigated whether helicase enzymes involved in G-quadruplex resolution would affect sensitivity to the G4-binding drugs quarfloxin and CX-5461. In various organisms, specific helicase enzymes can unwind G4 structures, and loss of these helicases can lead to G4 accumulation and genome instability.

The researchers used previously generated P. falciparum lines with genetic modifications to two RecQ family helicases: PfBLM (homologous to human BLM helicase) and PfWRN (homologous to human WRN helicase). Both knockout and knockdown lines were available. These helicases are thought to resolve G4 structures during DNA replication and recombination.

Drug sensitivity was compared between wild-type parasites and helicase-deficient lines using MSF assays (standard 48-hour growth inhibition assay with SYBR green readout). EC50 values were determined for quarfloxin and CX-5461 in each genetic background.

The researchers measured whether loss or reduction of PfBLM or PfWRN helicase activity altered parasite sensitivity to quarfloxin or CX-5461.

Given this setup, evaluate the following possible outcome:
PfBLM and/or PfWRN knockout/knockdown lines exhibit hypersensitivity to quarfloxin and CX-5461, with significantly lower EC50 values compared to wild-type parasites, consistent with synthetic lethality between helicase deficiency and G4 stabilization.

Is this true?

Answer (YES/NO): NO